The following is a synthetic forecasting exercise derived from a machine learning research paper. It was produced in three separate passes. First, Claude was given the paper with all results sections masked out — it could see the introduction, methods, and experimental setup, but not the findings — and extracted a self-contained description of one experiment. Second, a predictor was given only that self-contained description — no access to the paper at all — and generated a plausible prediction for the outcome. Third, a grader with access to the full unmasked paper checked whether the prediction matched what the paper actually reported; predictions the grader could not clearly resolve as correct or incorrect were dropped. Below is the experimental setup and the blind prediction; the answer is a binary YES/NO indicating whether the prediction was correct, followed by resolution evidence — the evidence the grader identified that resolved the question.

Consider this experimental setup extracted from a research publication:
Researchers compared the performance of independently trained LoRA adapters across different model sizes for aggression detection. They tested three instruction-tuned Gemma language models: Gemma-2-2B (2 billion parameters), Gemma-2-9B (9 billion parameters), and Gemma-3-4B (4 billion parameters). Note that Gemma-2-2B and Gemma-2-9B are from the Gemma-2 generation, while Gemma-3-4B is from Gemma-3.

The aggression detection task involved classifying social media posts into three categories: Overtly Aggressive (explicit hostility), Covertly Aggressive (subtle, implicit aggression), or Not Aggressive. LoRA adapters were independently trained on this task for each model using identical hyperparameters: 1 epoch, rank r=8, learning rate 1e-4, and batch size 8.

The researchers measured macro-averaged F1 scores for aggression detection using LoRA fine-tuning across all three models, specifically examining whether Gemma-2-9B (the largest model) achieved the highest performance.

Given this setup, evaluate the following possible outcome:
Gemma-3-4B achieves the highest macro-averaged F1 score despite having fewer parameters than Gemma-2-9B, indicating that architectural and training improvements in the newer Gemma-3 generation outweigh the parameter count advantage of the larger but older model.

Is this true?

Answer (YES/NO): NO